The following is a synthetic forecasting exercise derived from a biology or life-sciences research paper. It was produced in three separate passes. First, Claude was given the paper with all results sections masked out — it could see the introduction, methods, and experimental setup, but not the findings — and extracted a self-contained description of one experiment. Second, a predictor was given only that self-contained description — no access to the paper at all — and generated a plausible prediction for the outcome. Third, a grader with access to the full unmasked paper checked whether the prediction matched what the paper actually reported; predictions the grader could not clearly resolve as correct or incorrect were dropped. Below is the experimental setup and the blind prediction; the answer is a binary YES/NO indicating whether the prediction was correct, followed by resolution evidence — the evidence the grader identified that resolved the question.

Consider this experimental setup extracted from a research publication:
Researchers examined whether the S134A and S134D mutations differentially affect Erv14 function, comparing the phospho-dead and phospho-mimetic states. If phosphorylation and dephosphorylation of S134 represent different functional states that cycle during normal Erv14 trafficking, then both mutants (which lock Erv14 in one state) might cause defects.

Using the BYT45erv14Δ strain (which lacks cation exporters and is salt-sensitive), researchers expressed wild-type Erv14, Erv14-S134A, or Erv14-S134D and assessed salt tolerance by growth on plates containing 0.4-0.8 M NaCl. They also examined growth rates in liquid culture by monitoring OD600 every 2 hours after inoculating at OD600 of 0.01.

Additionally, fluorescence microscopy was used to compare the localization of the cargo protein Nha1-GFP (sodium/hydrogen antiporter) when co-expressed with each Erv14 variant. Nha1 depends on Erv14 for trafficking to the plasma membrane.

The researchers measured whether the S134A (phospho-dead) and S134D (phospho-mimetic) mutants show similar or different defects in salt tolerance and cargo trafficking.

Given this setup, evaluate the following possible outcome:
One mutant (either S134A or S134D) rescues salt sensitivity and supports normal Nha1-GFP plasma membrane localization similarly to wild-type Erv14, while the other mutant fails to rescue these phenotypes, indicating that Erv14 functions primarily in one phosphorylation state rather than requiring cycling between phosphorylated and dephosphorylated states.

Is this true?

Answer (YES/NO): NO